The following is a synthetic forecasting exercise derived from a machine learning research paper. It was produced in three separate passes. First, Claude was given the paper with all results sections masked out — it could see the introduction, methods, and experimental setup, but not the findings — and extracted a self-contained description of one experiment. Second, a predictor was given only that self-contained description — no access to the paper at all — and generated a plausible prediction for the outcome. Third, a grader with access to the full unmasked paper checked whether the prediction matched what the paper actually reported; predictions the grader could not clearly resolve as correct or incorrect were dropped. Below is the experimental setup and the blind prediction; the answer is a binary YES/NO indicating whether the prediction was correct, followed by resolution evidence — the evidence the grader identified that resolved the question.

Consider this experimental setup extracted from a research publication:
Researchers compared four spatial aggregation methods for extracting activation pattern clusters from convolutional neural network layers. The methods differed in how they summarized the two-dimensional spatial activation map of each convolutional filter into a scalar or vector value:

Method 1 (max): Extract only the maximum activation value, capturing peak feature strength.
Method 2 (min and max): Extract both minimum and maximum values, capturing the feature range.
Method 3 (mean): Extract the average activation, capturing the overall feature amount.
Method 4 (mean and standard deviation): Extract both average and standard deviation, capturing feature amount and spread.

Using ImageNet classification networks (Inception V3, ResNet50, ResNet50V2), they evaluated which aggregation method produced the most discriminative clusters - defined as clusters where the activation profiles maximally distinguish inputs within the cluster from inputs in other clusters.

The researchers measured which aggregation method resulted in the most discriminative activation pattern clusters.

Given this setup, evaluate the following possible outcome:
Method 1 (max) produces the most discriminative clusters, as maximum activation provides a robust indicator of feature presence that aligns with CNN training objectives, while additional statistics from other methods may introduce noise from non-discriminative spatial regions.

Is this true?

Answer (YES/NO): NO